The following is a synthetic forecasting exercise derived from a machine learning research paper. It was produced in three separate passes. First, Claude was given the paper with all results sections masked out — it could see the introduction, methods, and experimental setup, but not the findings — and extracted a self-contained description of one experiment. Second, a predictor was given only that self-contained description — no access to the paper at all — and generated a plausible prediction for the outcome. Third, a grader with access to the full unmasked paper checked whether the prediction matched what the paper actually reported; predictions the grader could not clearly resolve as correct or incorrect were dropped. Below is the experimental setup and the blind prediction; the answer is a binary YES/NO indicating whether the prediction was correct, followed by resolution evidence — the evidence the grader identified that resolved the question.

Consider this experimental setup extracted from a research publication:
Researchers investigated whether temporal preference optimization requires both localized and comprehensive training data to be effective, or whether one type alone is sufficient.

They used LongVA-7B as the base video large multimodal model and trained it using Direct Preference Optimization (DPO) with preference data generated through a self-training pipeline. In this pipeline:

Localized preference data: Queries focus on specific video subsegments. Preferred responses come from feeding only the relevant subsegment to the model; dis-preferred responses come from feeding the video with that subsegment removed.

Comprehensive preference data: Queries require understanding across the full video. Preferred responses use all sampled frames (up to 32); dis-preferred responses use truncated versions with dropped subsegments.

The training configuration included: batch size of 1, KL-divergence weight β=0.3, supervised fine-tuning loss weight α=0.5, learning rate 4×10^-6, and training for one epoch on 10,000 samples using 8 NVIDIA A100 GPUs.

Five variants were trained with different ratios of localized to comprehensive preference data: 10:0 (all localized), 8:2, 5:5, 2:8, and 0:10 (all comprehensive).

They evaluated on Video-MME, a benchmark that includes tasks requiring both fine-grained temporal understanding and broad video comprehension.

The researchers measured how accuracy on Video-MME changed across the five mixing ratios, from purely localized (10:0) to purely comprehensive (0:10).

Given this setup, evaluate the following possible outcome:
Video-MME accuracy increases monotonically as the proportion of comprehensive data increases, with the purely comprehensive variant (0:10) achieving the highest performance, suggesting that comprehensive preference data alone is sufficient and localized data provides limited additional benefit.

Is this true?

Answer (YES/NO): NO